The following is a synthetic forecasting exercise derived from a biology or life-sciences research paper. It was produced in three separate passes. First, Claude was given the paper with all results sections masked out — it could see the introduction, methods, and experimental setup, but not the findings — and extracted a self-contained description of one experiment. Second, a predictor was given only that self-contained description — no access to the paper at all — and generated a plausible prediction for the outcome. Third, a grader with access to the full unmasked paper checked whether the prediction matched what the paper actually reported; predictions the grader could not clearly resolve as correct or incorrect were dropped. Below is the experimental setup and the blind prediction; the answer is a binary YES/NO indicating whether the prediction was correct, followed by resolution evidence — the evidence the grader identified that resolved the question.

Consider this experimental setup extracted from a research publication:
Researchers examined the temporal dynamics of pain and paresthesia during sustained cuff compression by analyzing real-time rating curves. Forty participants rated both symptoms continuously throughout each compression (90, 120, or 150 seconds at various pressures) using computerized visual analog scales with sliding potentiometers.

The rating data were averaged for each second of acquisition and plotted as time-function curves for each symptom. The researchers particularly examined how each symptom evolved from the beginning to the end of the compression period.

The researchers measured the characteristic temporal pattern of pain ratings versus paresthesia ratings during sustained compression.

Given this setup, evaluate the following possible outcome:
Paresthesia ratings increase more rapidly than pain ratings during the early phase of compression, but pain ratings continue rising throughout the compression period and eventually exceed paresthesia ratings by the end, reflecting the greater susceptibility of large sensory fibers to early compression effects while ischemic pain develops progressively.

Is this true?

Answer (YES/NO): NO